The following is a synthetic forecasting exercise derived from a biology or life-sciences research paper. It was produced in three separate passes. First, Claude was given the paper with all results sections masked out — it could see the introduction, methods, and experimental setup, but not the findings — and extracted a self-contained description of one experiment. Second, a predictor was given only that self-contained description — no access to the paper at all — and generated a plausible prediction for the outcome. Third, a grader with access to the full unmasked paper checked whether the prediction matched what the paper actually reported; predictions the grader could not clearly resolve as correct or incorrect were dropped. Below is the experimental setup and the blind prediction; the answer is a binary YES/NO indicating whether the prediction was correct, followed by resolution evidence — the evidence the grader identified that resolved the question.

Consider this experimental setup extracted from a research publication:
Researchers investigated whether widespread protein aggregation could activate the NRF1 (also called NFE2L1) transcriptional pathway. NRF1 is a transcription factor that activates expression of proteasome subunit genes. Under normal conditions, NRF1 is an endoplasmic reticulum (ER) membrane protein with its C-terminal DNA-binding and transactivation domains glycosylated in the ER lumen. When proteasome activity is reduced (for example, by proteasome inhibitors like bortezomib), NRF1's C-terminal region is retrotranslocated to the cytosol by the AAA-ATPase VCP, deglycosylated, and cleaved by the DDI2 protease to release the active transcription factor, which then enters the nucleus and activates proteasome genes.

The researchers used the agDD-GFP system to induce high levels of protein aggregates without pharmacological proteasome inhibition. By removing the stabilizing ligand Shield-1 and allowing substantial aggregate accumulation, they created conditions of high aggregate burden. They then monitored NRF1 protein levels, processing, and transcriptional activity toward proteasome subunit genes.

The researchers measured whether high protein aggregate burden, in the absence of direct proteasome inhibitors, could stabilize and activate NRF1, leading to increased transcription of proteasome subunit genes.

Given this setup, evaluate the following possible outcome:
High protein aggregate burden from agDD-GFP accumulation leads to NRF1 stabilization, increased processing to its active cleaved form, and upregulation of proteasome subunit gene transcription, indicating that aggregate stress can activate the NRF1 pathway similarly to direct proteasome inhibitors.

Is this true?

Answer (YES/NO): YES